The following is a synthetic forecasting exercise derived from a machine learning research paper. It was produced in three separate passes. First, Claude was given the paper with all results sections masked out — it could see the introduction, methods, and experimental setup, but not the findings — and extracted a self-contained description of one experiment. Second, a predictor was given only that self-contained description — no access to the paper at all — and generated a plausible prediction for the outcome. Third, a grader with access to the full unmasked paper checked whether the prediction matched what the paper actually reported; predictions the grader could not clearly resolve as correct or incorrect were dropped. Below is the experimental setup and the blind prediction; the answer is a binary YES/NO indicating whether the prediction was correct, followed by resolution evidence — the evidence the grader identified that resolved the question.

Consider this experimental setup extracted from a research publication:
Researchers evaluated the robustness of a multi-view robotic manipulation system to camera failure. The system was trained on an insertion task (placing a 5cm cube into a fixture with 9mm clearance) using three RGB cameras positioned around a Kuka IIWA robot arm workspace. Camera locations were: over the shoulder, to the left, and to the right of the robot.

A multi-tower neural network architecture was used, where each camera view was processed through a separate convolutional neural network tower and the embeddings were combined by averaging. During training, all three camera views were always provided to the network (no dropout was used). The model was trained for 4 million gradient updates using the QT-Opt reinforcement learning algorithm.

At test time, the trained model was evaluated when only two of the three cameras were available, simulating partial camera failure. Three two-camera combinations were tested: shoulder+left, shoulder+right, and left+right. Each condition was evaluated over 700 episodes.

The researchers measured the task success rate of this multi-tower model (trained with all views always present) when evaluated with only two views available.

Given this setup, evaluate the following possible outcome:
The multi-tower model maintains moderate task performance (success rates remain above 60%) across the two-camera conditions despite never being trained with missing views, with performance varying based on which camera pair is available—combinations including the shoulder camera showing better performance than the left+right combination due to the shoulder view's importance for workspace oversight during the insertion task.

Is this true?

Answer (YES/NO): NO